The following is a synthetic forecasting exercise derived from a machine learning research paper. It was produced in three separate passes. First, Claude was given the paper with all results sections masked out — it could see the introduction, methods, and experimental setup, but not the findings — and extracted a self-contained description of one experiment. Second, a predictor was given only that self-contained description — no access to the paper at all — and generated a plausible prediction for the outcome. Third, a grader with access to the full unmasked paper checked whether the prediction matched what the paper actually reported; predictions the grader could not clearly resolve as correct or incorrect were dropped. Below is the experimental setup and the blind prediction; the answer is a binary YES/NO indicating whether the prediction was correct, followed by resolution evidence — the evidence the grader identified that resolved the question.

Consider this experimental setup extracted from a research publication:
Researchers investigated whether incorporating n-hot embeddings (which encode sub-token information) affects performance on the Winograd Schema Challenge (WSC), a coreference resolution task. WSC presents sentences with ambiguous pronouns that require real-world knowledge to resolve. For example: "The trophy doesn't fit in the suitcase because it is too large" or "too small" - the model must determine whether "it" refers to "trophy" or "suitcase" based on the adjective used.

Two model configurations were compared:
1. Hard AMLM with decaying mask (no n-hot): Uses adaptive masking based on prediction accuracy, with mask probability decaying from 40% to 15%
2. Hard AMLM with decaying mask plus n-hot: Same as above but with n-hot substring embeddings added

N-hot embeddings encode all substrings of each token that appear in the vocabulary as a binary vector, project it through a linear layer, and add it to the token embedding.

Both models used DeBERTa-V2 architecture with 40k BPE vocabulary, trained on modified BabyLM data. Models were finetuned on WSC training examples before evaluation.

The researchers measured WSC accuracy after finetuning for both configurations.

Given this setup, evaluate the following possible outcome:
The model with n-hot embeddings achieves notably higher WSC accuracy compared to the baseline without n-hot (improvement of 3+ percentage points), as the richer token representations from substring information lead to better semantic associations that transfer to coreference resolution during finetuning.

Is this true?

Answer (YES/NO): NO